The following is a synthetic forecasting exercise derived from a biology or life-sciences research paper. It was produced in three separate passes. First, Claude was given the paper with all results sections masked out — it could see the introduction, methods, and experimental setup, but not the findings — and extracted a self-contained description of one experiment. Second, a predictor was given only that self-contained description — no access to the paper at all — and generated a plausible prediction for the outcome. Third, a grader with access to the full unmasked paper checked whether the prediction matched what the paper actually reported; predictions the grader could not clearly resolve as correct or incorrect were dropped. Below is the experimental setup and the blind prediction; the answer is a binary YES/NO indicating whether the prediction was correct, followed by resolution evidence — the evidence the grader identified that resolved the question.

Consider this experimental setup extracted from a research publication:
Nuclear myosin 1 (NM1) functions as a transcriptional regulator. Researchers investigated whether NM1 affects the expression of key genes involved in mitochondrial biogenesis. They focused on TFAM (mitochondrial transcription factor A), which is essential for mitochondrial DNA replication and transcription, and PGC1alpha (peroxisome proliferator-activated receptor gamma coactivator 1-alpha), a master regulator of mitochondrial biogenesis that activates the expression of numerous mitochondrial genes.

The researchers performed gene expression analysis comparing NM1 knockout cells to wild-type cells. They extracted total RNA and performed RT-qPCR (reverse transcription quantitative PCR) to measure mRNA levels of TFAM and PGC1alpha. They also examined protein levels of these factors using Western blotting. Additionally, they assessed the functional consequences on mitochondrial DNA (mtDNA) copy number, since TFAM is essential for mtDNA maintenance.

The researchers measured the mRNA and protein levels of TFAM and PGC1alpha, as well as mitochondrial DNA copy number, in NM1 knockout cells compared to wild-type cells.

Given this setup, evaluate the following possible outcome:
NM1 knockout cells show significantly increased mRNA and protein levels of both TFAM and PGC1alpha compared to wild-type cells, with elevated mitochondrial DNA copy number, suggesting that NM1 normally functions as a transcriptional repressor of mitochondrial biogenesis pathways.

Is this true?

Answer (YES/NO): NO